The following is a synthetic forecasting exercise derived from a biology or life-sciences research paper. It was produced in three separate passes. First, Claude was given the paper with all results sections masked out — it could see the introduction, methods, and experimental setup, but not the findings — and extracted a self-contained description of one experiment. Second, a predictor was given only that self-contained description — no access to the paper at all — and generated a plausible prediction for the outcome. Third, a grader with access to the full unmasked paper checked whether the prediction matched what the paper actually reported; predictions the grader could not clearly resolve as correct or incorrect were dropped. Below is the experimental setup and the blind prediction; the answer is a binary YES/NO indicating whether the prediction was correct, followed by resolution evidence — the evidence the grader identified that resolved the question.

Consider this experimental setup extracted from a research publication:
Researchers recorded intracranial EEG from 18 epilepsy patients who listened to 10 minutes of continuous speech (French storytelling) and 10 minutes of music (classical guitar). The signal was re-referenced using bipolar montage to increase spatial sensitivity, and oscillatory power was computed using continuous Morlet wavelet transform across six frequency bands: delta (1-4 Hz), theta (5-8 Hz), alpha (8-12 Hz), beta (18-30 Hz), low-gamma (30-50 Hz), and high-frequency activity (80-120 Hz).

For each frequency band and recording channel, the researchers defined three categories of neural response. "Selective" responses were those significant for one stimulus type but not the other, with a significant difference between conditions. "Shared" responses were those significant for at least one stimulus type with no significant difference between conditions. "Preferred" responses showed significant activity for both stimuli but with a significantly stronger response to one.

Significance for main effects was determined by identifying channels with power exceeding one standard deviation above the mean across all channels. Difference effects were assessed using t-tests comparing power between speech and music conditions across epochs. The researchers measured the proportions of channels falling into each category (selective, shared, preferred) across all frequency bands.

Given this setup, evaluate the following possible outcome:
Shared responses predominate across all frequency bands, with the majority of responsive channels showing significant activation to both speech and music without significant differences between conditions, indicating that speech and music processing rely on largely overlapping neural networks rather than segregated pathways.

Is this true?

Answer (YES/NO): YES